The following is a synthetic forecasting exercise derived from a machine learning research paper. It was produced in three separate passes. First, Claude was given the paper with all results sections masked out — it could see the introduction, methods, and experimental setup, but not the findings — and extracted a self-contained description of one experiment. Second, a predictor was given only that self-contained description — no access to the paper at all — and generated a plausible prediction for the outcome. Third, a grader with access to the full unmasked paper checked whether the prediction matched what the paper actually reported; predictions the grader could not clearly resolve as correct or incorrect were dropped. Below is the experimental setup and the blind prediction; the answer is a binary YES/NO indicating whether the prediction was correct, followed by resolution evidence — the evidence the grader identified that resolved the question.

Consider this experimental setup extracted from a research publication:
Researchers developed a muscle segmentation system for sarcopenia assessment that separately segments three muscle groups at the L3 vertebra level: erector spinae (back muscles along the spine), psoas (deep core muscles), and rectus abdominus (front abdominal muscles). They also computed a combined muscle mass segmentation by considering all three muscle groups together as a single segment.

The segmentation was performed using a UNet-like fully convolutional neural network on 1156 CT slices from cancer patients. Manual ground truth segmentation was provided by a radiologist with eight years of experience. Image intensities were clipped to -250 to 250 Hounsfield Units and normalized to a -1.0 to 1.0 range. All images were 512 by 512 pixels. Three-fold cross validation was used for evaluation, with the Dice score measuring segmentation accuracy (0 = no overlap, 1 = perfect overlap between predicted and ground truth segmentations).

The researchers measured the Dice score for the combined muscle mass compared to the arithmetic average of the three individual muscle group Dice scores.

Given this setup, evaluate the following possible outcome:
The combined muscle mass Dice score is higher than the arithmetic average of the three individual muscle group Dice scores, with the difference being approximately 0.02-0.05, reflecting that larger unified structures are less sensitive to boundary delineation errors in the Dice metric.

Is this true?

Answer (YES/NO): NO